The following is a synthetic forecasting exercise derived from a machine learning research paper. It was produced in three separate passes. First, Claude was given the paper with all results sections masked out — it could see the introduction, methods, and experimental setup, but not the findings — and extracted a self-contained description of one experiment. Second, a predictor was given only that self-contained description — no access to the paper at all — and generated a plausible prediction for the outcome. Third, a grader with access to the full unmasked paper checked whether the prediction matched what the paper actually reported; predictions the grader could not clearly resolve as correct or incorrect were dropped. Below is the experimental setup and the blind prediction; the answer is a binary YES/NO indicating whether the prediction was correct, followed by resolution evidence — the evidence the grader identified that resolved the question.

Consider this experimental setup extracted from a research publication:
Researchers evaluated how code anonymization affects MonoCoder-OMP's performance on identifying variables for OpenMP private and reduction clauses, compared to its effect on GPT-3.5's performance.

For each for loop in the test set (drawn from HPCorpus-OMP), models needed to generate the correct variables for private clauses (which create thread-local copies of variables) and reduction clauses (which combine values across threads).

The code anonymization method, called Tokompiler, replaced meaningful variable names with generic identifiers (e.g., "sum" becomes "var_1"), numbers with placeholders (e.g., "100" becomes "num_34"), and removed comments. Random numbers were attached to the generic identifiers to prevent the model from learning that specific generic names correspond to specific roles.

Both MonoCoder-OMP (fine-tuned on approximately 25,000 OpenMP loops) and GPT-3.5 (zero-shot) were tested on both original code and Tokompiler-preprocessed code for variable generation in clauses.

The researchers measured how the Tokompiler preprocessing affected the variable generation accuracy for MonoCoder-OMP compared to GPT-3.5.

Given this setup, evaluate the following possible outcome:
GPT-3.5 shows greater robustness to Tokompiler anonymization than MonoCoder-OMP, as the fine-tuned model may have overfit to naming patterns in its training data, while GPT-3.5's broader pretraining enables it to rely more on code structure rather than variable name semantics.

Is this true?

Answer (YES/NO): NO